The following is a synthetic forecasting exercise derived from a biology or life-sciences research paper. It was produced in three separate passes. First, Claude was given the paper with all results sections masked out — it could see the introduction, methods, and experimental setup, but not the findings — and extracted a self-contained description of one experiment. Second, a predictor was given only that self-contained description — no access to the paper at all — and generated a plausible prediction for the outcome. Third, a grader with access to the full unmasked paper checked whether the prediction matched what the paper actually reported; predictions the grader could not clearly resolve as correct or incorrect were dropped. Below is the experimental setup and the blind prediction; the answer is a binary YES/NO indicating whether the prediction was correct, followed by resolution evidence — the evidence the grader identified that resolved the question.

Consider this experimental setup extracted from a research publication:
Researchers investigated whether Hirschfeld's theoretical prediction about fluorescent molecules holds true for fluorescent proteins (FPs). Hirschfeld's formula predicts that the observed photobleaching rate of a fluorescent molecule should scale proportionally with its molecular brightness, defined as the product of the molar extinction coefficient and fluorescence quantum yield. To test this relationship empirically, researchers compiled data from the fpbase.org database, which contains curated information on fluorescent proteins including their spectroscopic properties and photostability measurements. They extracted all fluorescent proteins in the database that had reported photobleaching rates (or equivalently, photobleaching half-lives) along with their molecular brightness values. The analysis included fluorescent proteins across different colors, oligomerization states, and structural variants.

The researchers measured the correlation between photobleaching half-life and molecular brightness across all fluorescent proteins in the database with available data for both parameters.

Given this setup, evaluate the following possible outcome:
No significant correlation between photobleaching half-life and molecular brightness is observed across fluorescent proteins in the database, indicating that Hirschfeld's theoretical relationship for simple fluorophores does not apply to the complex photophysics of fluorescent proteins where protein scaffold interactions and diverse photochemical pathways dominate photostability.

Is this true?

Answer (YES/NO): YES